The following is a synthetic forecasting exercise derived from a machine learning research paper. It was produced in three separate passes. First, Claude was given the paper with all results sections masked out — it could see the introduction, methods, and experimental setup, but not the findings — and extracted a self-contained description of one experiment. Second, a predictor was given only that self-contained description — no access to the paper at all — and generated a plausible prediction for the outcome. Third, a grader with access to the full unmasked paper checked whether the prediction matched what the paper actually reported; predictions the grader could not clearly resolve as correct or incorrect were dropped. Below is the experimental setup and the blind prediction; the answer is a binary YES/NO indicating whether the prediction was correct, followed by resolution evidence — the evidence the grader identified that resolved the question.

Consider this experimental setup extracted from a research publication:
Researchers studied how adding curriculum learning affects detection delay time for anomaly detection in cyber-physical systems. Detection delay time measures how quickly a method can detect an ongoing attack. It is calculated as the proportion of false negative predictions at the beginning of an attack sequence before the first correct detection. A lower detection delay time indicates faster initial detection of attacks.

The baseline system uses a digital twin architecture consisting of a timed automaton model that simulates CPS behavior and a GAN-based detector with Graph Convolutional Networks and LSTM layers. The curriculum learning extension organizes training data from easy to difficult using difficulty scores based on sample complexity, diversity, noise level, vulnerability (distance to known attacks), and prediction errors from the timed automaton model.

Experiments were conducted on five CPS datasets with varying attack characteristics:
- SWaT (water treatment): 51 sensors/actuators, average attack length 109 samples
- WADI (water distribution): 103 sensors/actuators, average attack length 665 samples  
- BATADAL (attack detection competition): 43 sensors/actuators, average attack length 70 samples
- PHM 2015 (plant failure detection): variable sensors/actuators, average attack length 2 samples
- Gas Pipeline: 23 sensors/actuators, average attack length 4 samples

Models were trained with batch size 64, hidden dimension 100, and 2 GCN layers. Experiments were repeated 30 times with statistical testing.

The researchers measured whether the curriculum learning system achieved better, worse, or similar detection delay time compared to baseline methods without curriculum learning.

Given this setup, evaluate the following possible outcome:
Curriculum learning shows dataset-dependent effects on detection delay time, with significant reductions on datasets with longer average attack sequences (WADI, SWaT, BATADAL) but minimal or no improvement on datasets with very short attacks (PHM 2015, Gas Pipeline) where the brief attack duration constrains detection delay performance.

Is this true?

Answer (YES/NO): NO